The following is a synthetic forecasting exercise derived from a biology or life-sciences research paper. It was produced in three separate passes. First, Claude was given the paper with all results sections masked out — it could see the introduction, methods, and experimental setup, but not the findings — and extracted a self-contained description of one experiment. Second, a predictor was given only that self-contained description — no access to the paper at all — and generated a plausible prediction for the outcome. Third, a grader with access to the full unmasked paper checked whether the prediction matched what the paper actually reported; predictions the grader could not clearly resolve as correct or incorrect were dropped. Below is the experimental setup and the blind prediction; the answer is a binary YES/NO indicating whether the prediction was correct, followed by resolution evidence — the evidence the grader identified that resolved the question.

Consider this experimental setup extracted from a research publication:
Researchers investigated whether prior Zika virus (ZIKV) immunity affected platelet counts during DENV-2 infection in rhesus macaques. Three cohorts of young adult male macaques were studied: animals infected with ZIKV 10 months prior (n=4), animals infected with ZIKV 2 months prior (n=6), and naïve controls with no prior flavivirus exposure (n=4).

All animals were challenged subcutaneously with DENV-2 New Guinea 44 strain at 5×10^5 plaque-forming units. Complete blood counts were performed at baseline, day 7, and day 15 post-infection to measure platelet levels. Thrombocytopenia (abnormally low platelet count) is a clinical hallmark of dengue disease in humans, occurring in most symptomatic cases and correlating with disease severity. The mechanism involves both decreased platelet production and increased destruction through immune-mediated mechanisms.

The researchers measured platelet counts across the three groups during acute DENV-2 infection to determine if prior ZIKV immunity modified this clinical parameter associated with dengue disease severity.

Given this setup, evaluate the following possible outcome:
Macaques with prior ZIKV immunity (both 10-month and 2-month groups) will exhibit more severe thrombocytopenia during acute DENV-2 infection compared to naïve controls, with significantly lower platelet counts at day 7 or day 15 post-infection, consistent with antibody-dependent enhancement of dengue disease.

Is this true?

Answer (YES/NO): NO